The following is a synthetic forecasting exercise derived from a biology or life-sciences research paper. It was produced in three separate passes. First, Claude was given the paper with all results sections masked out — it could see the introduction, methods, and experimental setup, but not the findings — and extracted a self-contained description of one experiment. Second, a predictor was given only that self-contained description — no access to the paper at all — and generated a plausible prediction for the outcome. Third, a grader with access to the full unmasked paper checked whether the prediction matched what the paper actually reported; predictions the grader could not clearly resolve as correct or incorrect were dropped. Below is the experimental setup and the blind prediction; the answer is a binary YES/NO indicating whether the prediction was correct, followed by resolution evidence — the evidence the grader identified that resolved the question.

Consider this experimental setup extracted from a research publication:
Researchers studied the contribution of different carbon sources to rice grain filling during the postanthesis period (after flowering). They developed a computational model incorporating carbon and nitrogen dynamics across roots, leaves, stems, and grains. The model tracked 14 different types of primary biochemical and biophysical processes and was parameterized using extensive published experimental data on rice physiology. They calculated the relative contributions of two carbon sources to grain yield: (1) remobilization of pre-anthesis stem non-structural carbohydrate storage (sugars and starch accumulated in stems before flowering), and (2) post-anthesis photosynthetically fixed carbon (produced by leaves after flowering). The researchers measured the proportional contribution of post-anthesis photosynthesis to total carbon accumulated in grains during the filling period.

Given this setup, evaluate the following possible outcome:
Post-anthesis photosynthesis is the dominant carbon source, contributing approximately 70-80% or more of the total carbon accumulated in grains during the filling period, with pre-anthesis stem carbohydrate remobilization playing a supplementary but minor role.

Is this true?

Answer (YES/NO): YES